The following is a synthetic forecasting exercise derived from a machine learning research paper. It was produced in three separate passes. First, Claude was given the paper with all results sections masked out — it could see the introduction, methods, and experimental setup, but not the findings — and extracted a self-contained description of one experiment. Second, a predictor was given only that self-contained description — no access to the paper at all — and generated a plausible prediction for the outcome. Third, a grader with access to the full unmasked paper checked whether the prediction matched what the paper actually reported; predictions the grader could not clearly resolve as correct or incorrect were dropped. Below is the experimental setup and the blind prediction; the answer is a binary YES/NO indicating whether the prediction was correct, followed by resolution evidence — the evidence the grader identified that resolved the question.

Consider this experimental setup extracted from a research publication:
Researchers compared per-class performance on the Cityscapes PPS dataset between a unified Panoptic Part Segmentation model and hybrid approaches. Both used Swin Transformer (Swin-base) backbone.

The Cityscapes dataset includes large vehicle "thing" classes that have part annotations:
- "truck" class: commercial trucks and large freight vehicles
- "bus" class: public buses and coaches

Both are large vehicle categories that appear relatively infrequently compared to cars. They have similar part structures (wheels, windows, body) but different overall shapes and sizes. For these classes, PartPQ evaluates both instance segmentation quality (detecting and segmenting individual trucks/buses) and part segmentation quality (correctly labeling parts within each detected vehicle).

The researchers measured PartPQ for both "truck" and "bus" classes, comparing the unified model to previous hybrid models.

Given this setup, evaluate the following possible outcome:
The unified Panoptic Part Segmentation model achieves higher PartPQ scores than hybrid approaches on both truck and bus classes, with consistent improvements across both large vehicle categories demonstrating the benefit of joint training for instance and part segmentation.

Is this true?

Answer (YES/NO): NO